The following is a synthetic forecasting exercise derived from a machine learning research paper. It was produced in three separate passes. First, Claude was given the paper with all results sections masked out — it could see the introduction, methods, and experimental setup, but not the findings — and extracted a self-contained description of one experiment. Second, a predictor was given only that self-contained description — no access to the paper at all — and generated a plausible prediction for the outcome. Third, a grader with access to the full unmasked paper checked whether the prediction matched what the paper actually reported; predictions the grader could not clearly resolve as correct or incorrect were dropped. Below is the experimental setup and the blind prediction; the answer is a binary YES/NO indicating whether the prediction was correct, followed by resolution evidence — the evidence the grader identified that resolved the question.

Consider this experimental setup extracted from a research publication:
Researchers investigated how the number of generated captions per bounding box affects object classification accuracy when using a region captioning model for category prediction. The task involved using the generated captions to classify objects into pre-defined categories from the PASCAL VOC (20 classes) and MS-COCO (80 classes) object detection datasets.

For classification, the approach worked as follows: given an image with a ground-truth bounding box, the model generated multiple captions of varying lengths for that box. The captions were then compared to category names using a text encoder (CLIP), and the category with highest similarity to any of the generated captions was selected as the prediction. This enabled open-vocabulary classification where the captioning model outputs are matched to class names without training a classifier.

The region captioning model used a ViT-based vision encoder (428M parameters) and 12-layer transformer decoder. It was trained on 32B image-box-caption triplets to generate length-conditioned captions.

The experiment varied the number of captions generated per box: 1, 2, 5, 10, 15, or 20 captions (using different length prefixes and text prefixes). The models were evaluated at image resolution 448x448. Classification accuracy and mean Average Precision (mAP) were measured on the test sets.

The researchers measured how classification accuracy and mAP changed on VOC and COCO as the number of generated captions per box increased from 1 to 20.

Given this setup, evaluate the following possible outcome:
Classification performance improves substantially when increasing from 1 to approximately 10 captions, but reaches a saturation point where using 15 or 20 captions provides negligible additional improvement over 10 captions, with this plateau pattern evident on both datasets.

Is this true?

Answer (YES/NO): NO